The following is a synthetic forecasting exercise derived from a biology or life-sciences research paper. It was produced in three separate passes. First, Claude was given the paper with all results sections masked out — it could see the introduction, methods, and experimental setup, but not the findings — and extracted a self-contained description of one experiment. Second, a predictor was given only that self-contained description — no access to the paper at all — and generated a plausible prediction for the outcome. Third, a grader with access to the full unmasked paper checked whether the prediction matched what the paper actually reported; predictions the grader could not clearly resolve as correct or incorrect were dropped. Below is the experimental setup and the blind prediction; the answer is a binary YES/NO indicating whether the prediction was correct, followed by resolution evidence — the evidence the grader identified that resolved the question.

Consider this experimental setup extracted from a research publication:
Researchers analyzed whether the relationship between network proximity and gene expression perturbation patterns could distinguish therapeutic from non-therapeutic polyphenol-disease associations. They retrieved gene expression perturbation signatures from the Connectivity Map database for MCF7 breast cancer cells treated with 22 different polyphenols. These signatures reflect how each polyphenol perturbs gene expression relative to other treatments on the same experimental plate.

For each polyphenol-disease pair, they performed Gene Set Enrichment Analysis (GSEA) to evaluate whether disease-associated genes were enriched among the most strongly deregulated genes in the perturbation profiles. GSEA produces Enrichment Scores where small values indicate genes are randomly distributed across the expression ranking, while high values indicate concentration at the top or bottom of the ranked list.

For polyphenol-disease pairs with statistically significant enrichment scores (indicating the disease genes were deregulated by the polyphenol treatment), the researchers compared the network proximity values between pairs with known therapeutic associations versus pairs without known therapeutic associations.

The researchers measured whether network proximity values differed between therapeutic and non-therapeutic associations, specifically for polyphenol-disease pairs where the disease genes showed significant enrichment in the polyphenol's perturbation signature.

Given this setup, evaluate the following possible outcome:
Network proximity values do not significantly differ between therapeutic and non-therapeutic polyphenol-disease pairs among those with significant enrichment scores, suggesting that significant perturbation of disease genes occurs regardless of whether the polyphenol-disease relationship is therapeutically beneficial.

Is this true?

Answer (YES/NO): NO